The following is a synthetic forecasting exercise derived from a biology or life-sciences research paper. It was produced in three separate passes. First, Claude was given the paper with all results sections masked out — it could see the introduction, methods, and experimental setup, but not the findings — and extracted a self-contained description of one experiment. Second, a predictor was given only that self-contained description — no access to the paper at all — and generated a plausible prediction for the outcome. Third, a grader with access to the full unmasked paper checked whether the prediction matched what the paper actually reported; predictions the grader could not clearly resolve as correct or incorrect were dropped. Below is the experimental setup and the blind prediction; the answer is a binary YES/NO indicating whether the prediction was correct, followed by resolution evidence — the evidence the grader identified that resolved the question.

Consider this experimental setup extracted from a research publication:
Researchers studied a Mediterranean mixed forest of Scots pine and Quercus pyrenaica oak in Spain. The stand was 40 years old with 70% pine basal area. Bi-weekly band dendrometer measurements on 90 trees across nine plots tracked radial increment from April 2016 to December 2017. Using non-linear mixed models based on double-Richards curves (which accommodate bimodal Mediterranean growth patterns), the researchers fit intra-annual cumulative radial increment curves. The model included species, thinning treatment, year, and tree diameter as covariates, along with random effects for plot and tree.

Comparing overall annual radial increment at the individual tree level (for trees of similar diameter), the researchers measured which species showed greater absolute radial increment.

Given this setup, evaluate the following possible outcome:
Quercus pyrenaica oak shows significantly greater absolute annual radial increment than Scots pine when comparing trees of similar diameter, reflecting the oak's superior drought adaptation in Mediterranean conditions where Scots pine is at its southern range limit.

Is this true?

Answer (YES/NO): NO